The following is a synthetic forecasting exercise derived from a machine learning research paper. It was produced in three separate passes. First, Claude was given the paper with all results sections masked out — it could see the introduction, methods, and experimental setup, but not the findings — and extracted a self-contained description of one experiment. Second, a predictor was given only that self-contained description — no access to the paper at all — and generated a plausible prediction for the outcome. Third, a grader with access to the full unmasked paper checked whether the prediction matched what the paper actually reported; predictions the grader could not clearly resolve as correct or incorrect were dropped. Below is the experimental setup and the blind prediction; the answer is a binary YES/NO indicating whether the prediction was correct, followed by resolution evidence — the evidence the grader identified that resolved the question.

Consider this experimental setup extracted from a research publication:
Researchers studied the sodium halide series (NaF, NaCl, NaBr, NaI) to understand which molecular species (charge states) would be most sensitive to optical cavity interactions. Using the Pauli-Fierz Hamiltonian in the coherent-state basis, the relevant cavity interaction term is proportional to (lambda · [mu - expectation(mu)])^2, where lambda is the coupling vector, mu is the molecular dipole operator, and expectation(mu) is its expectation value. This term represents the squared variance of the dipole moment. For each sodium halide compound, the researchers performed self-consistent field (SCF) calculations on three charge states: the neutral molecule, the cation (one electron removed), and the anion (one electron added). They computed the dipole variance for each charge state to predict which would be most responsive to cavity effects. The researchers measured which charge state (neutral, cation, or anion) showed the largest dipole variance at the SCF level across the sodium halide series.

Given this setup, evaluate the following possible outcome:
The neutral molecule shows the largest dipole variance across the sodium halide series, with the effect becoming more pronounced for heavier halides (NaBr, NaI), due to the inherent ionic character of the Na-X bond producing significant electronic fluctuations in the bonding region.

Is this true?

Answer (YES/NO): NO